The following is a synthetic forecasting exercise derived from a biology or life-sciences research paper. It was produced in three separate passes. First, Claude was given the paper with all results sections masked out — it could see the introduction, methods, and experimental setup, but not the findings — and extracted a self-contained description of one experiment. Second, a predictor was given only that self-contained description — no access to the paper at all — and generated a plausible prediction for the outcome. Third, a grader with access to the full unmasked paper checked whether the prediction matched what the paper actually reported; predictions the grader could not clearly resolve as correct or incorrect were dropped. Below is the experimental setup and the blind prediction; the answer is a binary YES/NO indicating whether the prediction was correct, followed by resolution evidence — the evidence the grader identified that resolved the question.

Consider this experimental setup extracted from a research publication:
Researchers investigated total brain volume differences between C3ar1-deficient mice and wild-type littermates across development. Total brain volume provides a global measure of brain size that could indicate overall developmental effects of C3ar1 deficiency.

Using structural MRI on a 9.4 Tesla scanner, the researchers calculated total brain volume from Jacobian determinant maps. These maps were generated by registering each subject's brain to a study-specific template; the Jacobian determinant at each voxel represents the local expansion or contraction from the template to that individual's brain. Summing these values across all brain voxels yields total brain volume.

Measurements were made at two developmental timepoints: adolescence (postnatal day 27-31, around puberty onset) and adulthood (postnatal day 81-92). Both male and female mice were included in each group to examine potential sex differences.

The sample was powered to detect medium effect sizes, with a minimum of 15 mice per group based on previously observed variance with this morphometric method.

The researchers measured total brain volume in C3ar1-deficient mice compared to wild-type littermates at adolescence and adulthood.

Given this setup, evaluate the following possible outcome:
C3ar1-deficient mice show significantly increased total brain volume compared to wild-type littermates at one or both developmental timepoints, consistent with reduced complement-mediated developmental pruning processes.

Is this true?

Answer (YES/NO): NO